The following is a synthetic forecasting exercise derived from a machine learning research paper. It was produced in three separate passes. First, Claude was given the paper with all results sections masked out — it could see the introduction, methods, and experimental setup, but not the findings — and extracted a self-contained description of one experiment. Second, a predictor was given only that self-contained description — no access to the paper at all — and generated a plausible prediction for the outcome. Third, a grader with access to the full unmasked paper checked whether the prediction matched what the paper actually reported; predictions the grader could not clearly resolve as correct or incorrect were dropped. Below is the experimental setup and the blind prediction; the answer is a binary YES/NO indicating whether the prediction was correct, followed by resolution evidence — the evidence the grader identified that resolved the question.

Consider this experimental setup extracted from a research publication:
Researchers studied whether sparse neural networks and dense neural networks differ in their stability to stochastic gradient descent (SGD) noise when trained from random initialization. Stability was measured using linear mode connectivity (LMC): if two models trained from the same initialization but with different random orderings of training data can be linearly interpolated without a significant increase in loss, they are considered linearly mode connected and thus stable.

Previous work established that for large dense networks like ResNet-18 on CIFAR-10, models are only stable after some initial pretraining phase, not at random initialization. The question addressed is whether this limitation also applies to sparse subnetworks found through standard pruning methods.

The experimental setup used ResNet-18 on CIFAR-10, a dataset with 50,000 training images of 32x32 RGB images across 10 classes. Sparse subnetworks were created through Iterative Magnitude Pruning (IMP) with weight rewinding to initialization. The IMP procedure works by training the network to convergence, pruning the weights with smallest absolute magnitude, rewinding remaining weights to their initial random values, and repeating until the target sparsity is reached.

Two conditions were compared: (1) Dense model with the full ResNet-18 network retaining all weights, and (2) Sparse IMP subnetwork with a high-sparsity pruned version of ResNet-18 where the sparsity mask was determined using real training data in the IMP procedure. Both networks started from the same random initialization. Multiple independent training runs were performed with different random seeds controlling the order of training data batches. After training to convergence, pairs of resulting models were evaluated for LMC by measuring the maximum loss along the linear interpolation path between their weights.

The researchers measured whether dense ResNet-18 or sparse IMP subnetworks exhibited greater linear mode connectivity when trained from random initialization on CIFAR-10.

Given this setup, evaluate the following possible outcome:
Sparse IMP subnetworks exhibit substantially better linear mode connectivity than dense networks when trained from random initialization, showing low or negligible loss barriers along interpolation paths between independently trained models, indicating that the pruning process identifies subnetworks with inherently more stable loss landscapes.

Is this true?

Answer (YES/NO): NO